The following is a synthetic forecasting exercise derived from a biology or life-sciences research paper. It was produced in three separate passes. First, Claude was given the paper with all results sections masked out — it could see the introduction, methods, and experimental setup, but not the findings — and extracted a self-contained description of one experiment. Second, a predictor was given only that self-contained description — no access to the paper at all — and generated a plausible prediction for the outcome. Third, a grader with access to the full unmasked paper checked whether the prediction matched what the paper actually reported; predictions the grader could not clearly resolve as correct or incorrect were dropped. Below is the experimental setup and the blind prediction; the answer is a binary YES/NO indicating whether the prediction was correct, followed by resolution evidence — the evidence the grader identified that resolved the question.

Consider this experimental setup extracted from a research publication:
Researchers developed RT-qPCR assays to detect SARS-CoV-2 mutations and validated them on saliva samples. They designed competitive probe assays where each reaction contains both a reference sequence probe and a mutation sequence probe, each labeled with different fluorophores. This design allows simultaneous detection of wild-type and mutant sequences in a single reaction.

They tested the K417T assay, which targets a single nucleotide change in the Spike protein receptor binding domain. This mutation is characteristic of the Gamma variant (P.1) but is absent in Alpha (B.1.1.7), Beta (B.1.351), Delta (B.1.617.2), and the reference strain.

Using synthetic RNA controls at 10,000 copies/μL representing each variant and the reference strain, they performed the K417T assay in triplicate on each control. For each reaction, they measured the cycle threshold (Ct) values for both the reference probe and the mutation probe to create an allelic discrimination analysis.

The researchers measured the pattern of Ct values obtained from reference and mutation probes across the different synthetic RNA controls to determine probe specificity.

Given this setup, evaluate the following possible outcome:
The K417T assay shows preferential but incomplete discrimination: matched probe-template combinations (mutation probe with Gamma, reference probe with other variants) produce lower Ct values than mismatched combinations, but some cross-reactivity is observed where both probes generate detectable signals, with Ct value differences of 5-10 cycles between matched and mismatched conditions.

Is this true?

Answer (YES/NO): NO